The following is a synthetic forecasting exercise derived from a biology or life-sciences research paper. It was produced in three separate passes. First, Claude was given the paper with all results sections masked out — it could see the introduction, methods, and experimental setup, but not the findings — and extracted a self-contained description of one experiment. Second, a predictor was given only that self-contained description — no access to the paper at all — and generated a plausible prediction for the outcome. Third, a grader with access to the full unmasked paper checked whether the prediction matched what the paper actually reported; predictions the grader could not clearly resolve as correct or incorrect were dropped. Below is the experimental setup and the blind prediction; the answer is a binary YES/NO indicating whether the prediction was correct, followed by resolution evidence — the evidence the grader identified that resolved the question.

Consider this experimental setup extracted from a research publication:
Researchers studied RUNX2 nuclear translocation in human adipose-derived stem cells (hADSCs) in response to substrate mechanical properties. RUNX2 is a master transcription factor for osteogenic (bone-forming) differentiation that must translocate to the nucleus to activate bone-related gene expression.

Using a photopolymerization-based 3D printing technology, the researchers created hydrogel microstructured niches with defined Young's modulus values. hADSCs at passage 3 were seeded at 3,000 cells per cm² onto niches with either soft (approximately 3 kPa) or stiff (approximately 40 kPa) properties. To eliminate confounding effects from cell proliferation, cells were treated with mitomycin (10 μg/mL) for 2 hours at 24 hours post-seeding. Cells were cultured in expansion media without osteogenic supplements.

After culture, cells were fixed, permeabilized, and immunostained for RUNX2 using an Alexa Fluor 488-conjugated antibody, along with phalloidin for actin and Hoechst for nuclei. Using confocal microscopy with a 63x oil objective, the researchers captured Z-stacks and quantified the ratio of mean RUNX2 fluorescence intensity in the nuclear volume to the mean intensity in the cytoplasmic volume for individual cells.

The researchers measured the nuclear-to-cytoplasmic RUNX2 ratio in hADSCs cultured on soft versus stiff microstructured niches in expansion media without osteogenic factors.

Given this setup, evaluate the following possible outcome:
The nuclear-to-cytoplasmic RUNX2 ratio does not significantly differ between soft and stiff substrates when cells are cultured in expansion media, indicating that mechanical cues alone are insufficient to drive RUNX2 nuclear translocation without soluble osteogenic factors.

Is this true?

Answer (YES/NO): NO